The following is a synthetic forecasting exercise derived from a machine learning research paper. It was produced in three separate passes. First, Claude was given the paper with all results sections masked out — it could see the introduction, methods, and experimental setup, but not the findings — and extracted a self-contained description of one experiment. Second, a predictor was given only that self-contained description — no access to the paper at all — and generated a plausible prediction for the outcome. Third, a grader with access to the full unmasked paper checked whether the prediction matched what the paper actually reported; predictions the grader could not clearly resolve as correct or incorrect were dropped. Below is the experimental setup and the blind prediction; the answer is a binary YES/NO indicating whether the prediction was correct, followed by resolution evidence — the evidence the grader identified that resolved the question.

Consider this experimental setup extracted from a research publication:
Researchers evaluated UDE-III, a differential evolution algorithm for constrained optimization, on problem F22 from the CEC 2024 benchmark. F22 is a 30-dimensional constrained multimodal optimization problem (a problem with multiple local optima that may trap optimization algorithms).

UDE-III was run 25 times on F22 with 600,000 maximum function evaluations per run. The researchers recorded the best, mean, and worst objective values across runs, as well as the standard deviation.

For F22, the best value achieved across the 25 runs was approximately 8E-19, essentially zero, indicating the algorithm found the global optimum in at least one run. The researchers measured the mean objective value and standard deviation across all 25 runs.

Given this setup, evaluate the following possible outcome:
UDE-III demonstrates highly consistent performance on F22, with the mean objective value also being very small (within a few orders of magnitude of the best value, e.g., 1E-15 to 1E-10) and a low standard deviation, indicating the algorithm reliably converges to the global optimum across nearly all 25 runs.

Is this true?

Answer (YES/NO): NO